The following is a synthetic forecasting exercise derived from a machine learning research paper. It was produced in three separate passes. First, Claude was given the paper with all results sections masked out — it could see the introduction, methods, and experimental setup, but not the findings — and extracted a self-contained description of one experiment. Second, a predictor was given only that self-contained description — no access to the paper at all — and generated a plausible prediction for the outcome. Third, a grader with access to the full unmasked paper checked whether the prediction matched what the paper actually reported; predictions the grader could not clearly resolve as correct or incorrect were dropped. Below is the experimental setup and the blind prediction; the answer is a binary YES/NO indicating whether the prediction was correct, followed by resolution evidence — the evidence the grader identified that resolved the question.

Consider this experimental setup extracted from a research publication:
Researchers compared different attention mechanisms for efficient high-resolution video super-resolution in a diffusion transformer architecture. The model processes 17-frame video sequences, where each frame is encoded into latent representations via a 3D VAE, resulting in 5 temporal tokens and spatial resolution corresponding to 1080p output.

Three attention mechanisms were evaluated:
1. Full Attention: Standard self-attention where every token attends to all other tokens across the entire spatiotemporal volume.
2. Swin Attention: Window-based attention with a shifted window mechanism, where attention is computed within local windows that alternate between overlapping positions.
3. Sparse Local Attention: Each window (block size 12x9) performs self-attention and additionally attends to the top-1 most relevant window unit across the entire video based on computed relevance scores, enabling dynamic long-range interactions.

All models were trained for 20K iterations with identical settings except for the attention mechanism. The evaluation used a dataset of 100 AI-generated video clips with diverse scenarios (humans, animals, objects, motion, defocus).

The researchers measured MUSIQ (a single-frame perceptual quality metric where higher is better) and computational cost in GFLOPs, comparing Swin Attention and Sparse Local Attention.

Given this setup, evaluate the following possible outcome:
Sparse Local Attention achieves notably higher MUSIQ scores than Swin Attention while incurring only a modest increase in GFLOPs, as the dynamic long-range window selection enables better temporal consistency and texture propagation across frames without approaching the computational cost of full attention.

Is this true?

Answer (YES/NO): NO